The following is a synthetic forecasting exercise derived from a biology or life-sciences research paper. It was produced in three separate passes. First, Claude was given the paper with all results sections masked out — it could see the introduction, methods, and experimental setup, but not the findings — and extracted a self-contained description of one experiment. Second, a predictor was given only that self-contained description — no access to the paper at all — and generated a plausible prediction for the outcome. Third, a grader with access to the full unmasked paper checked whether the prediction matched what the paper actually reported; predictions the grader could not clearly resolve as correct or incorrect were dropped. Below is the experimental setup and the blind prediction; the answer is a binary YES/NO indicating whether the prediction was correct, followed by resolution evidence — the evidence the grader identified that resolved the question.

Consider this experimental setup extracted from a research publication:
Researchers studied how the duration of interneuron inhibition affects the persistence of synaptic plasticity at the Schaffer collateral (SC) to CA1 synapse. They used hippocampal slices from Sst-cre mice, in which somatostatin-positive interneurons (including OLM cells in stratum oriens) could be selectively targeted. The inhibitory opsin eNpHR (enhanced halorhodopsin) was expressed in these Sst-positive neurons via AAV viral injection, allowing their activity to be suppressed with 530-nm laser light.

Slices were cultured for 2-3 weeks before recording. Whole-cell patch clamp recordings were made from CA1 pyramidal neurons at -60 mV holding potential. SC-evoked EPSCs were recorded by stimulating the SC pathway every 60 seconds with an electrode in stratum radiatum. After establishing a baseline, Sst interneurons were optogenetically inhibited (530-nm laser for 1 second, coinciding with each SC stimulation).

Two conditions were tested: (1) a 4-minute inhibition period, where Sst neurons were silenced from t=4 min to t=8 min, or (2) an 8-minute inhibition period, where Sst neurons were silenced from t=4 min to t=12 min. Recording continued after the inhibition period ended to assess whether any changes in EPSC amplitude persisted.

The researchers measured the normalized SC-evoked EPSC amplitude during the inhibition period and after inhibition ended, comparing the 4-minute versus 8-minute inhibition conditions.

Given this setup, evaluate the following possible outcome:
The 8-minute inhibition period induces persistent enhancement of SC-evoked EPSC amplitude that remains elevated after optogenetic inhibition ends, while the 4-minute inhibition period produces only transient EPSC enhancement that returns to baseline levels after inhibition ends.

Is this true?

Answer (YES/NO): YES